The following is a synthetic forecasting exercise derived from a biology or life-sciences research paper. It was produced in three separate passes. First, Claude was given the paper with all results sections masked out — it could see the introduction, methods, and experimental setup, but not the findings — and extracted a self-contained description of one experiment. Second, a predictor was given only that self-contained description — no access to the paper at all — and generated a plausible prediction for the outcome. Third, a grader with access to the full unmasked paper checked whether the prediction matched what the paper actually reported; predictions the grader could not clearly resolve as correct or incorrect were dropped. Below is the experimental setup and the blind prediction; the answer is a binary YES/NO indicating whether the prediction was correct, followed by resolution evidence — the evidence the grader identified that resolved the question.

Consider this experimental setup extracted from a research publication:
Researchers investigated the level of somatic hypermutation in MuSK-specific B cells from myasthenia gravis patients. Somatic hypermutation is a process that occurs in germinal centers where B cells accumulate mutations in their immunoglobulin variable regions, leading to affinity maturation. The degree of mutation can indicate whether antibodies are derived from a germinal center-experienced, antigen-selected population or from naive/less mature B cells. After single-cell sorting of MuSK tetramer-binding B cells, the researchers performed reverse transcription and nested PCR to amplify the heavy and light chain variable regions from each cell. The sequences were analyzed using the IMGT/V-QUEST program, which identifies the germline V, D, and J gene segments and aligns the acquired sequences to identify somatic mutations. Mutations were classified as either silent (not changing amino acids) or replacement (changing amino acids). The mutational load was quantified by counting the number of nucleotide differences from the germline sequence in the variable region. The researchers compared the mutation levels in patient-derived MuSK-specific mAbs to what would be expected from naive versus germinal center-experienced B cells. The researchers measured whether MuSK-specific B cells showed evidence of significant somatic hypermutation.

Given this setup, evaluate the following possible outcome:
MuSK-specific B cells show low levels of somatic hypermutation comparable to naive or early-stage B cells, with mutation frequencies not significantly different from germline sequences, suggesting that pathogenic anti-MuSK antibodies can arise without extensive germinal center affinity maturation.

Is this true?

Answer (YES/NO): NO